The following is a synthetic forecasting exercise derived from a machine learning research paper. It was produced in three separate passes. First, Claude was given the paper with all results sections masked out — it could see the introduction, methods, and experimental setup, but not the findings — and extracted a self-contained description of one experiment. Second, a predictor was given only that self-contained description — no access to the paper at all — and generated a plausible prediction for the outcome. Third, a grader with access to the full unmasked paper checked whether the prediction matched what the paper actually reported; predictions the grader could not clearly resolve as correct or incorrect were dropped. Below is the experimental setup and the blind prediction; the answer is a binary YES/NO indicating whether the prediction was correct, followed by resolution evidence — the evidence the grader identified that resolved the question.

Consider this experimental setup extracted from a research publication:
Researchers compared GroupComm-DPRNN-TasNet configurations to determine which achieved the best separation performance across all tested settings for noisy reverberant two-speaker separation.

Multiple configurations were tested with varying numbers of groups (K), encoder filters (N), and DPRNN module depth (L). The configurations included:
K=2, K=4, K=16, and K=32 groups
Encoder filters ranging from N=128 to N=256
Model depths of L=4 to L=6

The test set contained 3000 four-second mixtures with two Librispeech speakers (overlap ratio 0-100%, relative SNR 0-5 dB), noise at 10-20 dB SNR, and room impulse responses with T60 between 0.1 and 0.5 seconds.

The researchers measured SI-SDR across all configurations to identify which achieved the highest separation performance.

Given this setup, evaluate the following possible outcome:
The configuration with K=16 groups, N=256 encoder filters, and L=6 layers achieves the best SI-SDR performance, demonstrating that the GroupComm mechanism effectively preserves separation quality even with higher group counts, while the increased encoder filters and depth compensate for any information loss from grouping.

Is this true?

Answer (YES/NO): NO